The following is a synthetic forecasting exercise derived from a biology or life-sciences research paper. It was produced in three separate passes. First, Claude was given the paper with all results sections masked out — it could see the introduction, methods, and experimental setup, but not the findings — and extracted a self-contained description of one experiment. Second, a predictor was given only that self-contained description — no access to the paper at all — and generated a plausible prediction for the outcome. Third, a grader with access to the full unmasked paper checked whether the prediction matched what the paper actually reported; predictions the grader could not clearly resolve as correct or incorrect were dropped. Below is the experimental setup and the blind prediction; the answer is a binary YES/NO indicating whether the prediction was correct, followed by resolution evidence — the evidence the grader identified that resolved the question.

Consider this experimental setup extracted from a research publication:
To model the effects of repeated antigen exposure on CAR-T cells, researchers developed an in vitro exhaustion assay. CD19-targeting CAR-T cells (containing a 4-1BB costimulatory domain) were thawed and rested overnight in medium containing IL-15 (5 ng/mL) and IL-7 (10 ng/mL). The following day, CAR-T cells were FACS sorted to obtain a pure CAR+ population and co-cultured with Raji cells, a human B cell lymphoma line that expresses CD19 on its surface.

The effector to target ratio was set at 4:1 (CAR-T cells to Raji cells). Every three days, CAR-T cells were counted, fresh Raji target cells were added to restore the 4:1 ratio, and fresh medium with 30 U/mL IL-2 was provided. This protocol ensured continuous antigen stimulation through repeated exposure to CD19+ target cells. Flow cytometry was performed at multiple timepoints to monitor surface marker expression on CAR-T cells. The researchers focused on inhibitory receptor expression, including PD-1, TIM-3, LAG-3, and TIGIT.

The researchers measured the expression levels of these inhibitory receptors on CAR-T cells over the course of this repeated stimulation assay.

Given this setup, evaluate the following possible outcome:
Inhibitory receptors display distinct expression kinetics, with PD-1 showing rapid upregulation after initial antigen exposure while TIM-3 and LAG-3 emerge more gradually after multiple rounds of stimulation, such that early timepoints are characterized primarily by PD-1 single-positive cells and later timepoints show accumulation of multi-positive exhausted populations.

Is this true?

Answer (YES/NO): NO